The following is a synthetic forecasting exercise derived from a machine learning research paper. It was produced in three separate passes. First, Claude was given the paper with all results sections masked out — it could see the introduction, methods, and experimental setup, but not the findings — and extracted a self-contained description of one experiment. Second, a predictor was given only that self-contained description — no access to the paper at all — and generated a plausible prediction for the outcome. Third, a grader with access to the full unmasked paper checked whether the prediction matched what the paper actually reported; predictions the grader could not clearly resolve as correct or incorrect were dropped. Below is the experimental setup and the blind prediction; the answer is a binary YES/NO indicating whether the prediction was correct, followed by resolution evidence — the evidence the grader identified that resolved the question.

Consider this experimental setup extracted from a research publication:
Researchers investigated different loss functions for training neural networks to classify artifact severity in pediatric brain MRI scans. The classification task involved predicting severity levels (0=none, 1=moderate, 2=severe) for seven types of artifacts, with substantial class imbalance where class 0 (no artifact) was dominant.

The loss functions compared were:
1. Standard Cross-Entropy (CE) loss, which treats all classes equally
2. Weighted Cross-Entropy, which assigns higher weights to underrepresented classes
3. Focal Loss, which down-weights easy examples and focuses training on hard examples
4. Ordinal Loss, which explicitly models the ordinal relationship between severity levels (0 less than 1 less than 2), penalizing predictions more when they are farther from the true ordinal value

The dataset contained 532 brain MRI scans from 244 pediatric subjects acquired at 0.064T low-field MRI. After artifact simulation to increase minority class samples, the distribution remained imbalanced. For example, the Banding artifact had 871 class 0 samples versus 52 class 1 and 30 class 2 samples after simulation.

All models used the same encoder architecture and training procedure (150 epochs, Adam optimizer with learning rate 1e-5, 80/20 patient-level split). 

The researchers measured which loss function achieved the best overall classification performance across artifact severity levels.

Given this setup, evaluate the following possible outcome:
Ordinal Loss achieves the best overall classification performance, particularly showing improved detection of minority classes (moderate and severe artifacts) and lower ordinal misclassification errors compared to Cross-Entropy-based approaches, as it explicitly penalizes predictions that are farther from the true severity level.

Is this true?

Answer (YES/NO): NO